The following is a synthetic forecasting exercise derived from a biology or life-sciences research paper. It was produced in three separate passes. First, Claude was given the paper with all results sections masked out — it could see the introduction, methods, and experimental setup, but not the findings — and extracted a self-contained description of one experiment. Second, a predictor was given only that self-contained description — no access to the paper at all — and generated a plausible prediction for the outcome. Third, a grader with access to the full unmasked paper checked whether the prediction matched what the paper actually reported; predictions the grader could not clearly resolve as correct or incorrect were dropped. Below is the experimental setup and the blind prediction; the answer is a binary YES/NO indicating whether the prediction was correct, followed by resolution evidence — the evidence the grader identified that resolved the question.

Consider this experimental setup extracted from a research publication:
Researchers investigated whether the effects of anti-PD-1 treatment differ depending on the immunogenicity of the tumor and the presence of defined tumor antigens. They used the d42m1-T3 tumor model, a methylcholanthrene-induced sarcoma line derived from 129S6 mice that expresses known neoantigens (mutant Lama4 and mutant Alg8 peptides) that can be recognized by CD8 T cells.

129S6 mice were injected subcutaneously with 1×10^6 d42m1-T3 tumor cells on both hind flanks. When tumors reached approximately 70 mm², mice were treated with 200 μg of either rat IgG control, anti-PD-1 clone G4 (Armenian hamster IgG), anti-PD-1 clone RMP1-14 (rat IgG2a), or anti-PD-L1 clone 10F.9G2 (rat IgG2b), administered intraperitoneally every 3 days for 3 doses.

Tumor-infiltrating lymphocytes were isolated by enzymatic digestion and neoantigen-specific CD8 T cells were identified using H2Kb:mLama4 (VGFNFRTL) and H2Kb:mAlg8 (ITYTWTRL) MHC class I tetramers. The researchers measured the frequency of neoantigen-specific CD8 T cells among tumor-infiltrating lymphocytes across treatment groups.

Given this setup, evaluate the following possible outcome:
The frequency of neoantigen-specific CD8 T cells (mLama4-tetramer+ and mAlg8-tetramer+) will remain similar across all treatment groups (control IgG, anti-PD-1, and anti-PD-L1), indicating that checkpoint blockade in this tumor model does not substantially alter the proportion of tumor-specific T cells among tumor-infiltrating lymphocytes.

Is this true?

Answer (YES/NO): NO